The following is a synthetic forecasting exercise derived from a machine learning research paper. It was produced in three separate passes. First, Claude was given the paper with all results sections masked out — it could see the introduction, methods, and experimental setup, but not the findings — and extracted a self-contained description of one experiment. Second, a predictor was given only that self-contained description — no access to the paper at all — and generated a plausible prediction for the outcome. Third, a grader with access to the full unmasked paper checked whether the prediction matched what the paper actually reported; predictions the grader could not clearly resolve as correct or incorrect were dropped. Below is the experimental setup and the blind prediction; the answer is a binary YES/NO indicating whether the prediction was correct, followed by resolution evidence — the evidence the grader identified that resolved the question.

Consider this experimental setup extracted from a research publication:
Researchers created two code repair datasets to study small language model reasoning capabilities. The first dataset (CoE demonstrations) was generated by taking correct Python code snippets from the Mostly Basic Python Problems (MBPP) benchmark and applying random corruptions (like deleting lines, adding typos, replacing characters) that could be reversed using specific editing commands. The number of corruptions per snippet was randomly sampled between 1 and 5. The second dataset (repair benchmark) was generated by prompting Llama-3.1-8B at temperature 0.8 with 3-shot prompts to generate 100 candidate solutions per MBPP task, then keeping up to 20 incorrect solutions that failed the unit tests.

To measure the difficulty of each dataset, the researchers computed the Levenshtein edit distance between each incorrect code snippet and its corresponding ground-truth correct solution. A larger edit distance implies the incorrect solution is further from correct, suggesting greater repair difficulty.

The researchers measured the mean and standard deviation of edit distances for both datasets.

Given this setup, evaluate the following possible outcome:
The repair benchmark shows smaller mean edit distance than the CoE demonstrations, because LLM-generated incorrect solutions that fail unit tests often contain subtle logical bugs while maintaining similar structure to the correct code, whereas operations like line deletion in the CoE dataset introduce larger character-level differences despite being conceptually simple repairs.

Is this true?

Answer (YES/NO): NO